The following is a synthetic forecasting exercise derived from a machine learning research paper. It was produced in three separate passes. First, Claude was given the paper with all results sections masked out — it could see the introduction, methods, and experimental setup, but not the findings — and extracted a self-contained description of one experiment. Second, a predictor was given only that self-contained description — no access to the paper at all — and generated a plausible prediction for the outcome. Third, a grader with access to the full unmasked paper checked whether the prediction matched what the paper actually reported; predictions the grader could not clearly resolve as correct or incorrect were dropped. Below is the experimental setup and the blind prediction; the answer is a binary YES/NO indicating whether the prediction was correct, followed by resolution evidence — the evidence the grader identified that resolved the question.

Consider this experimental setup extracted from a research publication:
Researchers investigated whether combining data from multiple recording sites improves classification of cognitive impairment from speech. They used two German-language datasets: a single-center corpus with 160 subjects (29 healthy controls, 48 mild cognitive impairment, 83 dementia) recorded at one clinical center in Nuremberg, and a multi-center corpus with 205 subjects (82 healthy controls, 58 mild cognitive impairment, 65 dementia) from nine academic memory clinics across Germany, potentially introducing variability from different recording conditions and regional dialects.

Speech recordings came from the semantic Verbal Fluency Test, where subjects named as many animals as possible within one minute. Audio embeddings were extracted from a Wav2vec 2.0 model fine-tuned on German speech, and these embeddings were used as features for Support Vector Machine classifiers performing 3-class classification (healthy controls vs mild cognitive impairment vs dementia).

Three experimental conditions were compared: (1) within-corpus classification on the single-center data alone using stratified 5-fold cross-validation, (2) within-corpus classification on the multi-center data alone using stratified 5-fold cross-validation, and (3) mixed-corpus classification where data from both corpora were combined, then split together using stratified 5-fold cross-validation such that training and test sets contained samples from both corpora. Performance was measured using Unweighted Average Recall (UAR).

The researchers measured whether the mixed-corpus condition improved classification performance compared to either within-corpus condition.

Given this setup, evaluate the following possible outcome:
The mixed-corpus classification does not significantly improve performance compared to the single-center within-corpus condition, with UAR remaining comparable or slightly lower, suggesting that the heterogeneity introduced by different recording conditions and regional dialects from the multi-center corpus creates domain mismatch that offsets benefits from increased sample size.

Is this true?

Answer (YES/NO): YES